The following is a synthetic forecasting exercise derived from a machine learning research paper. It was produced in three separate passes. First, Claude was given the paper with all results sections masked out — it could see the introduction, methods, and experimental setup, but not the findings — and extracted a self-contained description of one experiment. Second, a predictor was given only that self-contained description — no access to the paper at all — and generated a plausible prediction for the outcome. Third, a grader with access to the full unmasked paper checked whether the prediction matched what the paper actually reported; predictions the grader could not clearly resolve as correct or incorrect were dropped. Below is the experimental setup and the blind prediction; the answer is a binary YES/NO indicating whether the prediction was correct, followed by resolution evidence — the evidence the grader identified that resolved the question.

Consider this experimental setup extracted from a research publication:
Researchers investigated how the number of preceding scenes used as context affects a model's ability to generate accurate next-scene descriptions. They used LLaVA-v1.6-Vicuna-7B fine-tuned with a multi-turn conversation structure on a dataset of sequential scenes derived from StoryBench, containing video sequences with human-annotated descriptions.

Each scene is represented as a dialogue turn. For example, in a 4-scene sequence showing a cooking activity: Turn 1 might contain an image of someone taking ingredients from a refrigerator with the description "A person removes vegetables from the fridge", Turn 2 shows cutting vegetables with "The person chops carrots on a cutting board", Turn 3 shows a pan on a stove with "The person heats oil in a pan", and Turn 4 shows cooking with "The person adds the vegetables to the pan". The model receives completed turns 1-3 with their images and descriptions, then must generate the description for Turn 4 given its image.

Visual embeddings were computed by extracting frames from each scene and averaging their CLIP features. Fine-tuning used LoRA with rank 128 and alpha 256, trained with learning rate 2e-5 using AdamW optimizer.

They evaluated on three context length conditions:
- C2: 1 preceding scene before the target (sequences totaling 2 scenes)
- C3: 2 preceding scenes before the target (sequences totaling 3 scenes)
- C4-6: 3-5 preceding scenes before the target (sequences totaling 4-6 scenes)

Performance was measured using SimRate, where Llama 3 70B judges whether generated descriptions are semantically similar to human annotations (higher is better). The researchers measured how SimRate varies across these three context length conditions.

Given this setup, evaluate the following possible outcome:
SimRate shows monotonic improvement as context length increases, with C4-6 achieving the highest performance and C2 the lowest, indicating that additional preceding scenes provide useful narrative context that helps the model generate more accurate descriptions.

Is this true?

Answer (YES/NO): NO